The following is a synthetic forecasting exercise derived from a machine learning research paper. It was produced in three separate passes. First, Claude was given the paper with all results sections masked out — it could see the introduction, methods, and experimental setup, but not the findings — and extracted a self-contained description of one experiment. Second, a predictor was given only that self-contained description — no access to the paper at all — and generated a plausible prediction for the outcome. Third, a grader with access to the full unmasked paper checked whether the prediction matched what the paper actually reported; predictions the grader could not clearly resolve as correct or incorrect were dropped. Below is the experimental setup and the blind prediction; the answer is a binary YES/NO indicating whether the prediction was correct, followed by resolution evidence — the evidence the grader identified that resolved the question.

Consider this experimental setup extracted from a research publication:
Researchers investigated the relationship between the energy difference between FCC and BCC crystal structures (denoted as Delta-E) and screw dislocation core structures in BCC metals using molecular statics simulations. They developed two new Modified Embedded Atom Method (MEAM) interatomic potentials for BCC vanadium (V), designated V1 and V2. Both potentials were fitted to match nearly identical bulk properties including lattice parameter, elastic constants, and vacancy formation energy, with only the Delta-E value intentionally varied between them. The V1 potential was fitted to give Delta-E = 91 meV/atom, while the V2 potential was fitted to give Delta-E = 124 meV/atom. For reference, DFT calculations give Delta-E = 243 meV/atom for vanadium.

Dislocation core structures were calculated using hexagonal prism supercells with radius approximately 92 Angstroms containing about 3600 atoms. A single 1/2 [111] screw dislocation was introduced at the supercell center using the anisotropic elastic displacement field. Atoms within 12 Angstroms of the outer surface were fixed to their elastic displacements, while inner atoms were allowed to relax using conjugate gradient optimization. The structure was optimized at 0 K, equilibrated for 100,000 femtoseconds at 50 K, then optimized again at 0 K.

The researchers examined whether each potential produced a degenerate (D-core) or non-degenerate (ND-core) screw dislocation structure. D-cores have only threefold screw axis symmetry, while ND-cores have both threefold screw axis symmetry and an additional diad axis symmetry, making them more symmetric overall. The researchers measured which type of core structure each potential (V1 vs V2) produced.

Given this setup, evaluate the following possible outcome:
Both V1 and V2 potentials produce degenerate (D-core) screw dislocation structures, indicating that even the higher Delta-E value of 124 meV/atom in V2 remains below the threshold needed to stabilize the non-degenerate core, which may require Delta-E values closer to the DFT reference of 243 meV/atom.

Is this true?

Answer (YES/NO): NO